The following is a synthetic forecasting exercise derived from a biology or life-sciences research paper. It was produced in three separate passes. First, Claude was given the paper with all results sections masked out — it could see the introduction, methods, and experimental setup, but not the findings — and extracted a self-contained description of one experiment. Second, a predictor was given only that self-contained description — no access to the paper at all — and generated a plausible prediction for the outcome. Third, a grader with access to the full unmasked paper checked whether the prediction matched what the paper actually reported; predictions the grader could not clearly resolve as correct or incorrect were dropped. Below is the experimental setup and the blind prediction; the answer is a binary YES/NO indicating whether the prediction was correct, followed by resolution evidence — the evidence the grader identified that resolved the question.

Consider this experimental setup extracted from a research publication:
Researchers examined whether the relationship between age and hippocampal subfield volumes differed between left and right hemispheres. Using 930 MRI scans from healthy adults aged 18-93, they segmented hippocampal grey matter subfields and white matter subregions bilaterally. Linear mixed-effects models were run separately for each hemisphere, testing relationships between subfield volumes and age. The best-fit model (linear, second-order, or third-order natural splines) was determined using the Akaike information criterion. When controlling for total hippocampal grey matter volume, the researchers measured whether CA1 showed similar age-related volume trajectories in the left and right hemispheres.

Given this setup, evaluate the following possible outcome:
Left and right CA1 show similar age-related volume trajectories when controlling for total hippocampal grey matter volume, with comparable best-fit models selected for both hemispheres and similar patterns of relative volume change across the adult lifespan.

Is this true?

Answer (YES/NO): YES